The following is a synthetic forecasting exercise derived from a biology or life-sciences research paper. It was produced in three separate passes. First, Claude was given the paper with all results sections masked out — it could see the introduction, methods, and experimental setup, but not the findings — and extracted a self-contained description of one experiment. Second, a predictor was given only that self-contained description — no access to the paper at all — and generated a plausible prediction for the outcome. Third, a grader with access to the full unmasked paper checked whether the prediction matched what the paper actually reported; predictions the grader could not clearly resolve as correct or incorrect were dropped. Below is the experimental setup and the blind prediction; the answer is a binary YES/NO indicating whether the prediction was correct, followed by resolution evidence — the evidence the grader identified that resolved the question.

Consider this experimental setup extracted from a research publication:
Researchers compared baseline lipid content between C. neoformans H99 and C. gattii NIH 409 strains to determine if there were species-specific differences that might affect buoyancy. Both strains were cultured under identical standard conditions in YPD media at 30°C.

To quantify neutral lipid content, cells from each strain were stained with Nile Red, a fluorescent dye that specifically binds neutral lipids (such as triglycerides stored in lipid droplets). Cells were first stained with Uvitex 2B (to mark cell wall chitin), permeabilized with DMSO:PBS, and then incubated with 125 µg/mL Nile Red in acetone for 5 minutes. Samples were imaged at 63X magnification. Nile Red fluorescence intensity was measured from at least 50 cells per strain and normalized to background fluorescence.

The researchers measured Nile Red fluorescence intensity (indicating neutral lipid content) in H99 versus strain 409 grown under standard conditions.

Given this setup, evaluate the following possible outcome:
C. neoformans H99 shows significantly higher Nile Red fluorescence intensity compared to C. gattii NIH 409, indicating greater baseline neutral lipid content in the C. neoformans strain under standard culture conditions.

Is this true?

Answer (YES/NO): NO